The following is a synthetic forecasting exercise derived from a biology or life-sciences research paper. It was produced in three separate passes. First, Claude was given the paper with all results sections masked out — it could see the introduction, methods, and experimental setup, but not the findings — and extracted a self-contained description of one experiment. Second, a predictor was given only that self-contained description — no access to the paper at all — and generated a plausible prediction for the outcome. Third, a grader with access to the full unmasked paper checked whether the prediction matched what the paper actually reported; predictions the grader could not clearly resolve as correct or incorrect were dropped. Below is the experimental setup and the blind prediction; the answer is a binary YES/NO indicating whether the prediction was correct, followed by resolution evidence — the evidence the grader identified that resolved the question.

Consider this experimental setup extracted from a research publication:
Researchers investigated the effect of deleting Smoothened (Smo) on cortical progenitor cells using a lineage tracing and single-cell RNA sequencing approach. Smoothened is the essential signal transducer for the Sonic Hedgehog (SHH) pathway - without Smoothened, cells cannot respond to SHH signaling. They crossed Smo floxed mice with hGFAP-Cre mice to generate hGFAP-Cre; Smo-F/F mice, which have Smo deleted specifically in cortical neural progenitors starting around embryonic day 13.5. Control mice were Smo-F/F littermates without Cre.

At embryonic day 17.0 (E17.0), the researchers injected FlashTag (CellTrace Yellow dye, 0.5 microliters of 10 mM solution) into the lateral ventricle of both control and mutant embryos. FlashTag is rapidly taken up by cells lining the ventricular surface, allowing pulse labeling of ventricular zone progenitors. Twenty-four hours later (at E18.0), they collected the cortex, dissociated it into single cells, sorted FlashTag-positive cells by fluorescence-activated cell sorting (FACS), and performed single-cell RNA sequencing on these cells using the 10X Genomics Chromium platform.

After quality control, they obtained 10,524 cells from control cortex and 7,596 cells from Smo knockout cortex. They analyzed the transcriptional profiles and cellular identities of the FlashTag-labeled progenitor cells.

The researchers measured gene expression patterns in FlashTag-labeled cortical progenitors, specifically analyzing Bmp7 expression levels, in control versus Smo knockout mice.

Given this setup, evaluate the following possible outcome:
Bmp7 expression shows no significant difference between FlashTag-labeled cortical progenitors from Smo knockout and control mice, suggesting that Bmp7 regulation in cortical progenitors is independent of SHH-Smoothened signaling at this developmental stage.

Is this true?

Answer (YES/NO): NO